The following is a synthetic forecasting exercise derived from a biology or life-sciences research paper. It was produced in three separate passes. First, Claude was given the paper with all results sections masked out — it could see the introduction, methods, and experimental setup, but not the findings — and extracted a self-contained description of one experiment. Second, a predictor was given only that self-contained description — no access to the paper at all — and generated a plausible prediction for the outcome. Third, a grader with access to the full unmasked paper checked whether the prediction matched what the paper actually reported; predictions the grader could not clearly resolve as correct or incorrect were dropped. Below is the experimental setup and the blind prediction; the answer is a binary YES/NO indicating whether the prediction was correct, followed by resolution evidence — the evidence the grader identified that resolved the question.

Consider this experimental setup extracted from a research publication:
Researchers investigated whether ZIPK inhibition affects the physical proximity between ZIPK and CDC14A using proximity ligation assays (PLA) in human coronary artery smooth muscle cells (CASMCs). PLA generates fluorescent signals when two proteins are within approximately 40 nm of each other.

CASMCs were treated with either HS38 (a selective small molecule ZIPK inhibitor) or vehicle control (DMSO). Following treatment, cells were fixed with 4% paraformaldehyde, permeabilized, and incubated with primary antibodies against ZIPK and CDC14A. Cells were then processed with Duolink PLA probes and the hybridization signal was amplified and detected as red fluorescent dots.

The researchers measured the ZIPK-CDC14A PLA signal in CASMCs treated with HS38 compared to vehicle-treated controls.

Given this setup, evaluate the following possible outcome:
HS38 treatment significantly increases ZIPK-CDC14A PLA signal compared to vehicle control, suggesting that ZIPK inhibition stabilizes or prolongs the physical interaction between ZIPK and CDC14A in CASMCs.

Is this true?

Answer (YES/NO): NO